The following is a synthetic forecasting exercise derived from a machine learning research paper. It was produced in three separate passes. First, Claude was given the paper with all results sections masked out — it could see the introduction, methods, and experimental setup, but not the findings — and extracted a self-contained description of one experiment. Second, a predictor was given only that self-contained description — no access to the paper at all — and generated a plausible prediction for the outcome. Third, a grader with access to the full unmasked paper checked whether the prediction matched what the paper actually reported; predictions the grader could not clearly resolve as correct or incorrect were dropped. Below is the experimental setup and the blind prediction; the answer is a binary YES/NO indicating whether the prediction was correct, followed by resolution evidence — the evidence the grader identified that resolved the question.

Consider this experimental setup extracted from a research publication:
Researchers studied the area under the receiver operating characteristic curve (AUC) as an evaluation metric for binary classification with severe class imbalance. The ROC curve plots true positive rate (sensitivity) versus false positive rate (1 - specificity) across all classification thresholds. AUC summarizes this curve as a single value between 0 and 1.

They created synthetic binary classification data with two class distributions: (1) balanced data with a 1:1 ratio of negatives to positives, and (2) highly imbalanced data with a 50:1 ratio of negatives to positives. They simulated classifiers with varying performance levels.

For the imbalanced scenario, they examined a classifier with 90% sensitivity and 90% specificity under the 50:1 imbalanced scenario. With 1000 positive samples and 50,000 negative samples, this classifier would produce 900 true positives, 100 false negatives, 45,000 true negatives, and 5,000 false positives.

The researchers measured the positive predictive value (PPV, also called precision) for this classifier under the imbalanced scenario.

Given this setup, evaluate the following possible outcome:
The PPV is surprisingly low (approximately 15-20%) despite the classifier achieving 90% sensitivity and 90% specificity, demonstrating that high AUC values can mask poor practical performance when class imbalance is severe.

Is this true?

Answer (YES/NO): YES